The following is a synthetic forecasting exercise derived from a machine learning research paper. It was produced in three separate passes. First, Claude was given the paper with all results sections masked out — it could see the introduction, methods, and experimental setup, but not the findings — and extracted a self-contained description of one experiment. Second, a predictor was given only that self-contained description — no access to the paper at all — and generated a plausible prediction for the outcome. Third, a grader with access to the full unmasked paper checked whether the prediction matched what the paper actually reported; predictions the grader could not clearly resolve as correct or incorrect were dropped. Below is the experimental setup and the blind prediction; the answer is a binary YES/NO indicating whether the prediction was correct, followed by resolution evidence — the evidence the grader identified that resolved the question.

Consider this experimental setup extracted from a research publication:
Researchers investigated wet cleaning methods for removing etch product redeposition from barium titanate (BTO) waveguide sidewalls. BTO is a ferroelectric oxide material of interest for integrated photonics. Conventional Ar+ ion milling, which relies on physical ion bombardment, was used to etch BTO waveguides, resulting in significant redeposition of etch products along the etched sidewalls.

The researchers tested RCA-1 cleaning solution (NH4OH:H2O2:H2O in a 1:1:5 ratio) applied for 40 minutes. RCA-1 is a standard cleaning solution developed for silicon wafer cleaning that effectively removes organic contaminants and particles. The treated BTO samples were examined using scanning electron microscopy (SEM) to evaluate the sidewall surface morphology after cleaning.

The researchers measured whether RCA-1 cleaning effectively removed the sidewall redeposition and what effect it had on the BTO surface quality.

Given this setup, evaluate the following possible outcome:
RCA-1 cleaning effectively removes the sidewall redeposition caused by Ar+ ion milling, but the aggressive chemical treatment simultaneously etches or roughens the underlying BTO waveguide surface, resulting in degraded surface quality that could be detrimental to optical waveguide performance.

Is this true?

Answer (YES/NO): NO